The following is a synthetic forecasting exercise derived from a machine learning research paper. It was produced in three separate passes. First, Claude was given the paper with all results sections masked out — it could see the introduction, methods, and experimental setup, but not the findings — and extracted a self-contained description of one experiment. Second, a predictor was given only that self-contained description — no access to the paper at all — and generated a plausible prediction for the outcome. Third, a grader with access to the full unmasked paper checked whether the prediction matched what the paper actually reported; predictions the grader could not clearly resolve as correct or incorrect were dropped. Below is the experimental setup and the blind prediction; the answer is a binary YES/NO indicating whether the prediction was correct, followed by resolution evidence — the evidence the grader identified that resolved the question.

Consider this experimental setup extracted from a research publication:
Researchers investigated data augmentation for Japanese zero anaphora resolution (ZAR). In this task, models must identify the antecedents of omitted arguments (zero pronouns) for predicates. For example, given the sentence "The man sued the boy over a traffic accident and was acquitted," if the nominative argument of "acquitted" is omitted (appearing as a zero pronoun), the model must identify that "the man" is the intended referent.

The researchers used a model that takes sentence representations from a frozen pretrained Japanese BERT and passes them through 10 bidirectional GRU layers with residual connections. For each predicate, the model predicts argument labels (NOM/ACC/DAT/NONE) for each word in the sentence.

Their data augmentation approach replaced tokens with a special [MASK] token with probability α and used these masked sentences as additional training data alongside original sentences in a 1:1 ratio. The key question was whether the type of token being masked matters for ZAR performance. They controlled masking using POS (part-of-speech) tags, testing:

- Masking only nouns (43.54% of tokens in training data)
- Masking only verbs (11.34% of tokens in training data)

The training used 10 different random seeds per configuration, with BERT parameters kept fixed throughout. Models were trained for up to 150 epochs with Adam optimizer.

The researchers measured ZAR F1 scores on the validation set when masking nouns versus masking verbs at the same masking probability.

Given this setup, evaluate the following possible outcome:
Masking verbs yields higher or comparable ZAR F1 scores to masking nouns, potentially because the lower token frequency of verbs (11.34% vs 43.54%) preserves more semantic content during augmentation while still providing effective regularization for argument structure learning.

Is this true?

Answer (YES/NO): NO